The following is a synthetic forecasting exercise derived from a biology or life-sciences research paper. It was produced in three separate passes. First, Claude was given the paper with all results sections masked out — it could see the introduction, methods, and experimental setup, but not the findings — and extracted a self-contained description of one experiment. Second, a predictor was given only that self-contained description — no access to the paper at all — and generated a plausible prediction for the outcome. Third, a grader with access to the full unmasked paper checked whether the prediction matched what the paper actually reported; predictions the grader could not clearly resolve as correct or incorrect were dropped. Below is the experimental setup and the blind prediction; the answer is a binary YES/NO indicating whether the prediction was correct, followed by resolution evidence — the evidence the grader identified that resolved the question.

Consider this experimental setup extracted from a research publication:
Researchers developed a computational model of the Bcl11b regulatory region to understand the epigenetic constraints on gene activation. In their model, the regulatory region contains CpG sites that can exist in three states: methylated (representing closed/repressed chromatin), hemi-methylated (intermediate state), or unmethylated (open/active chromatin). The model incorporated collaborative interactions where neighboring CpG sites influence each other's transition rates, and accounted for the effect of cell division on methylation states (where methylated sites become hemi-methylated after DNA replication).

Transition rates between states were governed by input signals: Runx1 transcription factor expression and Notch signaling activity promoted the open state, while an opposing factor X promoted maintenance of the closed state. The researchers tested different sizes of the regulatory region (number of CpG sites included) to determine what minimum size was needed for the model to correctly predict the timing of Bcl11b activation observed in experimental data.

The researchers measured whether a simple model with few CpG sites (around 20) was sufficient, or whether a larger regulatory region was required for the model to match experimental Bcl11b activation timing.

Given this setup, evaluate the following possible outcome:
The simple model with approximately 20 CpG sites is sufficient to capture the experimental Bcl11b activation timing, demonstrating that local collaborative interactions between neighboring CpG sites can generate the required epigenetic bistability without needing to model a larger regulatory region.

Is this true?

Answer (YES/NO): NO